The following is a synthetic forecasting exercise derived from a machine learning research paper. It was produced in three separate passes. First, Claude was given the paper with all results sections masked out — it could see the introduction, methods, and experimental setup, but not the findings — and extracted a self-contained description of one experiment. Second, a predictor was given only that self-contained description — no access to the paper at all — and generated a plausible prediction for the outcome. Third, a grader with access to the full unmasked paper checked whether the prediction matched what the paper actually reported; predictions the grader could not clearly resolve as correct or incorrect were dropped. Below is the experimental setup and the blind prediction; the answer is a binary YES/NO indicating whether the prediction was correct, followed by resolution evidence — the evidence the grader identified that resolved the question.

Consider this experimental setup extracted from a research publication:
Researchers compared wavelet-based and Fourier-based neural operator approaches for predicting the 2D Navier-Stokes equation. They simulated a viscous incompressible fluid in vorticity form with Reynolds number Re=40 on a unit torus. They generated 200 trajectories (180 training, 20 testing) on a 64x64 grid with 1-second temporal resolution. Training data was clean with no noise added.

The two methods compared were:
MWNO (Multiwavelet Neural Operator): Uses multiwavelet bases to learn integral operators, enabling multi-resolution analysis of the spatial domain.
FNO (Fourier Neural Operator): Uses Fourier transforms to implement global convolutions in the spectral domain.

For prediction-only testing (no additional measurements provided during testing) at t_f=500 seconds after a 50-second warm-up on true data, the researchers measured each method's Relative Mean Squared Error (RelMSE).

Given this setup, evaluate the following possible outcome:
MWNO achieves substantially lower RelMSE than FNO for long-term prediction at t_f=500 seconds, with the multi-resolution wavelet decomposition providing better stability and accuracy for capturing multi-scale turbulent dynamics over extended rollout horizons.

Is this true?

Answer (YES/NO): NO